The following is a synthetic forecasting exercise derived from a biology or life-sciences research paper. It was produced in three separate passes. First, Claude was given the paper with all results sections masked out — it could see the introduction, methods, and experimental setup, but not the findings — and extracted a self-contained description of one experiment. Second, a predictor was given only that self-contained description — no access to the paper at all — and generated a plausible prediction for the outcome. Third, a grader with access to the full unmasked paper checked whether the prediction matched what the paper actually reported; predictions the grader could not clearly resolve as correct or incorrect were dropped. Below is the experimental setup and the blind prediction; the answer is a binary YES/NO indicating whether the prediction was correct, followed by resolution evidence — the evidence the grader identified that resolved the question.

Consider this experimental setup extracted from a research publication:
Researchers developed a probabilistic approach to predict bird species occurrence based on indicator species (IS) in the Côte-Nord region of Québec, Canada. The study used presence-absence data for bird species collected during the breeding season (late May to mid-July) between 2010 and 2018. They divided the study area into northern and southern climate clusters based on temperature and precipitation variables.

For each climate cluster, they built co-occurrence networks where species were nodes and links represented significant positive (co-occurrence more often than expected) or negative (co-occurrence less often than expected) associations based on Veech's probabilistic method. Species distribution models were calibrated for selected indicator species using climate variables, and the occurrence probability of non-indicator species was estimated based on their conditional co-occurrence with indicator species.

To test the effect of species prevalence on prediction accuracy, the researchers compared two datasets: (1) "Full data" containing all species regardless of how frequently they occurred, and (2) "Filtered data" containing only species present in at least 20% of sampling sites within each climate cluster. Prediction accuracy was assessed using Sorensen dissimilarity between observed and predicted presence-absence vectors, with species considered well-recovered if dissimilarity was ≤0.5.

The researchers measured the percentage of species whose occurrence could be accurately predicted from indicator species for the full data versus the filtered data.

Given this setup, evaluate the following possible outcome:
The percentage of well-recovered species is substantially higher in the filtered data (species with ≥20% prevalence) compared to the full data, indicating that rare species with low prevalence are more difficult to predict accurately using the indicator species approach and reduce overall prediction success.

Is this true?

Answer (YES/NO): YES